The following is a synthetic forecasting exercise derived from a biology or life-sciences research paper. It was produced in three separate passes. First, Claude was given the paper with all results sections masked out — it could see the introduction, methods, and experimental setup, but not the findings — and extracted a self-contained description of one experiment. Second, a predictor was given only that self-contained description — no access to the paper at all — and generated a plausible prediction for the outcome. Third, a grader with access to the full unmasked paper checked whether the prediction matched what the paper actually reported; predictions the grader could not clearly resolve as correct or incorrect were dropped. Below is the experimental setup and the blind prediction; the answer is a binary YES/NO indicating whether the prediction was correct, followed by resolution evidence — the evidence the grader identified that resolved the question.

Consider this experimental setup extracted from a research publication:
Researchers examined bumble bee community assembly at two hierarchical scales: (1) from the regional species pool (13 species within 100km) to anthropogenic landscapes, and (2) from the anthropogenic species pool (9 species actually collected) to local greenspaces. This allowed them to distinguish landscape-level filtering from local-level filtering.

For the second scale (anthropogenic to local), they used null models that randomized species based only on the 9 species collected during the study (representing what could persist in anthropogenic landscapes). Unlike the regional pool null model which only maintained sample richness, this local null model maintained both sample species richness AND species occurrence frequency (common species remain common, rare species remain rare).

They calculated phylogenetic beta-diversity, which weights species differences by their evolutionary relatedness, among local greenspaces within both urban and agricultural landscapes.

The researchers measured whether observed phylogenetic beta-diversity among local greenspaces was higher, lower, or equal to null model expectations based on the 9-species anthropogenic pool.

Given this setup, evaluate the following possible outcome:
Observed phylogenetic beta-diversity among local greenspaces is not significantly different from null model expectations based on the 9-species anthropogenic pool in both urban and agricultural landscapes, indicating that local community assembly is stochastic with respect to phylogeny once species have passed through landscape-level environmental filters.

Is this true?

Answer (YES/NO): NO